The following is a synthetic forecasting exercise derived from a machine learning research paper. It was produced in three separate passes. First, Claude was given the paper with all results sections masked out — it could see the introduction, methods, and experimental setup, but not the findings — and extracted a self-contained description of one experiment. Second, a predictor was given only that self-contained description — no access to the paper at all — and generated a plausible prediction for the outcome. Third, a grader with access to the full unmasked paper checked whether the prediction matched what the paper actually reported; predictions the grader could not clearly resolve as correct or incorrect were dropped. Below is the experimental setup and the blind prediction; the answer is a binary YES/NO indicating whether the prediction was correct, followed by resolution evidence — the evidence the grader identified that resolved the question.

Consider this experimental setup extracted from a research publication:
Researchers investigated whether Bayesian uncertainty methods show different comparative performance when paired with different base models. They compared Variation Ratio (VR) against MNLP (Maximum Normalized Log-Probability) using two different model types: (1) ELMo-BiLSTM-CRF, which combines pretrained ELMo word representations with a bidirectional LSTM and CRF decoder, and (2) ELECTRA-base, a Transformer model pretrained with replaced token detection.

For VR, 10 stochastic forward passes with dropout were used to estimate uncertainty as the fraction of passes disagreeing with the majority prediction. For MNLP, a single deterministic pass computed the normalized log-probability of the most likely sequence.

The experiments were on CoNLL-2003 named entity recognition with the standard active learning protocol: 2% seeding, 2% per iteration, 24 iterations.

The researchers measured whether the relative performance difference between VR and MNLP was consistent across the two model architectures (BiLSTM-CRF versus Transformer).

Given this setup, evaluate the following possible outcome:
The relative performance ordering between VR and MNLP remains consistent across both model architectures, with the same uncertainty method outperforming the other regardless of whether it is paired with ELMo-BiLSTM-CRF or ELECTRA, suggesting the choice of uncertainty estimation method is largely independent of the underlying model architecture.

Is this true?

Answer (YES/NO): NO